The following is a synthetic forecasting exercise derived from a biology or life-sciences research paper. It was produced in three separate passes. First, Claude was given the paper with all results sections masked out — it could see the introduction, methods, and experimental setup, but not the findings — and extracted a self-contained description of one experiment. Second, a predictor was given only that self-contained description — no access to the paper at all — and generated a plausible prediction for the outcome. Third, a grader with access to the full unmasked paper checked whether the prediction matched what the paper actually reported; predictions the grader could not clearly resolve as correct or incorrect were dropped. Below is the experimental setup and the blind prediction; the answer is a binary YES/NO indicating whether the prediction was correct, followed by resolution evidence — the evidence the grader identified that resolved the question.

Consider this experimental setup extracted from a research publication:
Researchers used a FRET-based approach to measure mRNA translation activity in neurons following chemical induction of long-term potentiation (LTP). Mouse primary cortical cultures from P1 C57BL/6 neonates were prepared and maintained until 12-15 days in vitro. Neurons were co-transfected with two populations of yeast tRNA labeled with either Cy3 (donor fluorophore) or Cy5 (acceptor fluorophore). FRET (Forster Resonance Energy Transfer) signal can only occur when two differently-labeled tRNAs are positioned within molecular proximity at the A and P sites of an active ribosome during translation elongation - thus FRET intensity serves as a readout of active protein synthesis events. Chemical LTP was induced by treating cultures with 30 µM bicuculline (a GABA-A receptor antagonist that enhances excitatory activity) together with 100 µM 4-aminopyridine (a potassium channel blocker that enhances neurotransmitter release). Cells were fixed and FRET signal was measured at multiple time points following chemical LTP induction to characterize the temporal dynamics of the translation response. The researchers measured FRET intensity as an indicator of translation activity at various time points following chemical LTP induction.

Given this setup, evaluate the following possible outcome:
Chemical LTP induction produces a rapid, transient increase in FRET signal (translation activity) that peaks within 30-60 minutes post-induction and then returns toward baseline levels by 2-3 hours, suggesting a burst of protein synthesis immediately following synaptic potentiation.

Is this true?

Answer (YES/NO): NO